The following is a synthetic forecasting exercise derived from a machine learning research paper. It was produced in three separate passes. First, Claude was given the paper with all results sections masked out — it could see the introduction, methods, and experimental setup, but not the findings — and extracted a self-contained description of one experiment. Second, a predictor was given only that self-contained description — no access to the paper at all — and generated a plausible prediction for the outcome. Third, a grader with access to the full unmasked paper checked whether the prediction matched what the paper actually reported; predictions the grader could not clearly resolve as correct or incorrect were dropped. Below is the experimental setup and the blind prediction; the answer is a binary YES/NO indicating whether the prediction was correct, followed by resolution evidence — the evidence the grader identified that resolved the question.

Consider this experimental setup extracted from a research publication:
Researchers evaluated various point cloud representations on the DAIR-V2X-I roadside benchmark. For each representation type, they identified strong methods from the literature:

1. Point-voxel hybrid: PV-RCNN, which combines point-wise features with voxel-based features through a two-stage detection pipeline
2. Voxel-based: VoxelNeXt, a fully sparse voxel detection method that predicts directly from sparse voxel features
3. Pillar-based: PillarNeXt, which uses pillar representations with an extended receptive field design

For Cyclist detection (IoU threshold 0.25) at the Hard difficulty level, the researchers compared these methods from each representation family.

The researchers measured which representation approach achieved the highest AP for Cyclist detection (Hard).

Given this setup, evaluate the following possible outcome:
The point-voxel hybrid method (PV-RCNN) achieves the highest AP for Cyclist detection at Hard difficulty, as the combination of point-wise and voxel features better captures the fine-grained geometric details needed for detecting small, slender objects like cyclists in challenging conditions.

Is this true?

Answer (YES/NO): NO